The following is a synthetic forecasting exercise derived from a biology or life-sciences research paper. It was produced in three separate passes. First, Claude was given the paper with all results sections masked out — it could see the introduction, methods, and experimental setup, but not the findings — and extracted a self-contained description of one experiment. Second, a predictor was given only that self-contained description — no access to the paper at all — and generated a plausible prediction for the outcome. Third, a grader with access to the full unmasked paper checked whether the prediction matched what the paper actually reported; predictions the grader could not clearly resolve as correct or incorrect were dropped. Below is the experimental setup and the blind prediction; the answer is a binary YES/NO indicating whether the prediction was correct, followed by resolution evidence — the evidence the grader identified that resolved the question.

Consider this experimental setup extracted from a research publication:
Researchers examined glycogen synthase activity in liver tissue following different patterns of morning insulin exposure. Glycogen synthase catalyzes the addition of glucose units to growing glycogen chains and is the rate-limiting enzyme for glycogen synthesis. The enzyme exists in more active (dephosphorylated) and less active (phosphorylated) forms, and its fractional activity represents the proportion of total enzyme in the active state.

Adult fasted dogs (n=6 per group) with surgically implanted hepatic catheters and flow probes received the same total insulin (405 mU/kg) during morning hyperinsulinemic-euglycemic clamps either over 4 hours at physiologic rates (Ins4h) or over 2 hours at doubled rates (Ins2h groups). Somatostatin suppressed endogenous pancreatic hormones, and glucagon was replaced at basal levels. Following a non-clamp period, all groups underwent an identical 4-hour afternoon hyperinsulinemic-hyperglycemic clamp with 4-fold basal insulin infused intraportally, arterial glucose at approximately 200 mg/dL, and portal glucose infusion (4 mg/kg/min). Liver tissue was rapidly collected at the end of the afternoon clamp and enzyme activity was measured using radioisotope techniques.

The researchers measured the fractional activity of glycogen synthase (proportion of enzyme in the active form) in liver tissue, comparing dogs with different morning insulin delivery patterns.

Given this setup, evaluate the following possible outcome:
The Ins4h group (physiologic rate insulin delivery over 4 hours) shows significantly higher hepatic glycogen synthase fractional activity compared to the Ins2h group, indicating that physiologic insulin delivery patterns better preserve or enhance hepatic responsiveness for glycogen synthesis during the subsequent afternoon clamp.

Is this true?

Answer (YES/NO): NO